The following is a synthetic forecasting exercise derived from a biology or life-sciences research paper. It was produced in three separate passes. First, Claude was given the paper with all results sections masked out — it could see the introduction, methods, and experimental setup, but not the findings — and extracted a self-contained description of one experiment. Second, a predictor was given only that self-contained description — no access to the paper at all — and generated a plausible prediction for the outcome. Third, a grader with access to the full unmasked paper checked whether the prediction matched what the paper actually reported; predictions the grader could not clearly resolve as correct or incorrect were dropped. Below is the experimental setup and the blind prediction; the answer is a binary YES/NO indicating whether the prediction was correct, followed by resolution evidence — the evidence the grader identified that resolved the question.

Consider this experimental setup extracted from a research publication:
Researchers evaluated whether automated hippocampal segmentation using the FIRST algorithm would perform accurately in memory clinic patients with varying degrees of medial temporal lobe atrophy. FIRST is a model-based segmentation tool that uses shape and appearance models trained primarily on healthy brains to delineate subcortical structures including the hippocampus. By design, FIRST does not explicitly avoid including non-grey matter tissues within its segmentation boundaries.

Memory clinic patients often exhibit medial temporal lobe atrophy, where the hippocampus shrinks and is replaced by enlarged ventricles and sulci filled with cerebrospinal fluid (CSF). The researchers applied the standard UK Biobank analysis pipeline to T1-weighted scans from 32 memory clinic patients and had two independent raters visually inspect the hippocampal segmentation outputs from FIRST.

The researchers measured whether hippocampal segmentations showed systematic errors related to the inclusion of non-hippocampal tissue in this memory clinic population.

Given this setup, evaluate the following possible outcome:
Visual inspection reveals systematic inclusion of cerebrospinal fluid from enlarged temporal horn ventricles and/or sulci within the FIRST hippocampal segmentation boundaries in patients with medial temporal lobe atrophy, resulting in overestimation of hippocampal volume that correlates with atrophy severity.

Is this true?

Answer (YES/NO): YES